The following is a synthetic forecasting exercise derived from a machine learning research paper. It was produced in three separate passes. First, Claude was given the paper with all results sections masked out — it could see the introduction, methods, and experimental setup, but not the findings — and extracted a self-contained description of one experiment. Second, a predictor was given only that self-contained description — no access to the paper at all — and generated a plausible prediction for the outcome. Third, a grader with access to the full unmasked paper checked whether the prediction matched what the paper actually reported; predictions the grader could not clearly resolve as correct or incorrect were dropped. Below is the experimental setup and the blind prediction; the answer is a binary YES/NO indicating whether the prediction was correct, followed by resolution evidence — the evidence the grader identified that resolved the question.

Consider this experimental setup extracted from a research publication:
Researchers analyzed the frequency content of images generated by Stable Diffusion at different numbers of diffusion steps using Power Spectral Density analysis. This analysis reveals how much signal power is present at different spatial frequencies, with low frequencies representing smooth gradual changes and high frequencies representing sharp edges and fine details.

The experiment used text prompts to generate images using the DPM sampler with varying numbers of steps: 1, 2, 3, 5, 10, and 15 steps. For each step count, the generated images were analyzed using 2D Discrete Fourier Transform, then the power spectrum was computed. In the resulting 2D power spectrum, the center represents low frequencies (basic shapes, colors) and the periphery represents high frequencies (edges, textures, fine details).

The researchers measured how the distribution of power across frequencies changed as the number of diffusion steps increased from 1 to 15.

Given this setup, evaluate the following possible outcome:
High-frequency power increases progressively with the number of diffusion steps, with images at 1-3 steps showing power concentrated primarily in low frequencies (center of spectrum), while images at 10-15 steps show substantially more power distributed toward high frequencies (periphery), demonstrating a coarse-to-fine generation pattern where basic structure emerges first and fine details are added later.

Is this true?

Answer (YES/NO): YES